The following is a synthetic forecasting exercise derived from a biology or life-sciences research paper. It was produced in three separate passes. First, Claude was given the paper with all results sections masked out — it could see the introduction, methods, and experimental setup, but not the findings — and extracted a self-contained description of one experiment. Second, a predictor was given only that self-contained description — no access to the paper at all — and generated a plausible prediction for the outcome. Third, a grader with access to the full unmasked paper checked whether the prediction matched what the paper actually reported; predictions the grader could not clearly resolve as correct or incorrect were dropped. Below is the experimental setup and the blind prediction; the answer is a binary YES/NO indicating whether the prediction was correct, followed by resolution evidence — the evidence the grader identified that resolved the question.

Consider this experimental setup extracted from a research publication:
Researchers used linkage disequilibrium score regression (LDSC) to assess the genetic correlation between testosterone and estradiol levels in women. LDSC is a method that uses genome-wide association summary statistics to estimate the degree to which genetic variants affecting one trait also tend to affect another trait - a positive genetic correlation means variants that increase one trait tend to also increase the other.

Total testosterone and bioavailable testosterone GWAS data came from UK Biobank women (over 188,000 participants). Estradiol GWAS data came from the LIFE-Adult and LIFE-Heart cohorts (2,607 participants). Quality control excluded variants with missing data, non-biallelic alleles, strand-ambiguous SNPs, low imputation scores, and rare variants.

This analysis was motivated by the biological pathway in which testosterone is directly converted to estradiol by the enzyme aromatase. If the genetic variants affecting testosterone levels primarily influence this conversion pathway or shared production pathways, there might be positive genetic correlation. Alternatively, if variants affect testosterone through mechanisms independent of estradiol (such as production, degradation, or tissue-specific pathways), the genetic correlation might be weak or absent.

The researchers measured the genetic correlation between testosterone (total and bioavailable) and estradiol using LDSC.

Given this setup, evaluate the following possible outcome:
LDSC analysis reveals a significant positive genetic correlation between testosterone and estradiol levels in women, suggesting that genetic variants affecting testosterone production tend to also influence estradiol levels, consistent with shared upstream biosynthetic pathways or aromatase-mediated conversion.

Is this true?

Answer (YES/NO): NO